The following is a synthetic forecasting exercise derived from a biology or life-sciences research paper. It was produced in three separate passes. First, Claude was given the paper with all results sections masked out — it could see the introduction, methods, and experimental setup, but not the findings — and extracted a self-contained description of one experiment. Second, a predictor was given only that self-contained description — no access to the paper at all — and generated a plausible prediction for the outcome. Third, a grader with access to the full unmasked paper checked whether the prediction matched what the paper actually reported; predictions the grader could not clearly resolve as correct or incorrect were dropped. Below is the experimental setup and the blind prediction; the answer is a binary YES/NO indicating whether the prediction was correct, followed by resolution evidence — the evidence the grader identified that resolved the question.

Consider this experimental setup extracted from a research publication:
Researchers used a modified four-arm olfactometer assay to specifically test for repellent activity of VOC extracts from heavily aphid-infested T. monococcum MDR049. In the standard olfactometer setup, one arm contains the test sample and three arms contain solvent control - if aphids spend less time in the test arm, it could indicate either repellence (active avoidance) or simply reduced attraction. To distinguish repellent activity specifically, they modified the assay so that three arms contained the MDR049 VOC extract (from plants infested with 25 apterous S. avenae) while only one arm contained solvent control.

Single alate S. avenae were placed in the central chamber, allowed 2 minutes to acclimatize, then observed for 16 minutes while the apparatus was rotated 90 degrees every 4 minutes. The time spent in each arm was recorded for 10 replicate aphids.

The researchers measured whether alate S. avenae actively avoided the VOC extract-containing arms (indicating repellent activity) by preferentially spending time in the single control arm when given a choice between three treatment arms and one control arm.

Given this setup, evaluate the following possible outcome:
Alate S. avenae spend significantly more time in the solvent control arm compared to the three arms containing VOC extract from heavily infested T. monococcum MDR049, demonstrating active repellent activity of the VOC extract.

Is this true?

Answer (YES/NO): YES